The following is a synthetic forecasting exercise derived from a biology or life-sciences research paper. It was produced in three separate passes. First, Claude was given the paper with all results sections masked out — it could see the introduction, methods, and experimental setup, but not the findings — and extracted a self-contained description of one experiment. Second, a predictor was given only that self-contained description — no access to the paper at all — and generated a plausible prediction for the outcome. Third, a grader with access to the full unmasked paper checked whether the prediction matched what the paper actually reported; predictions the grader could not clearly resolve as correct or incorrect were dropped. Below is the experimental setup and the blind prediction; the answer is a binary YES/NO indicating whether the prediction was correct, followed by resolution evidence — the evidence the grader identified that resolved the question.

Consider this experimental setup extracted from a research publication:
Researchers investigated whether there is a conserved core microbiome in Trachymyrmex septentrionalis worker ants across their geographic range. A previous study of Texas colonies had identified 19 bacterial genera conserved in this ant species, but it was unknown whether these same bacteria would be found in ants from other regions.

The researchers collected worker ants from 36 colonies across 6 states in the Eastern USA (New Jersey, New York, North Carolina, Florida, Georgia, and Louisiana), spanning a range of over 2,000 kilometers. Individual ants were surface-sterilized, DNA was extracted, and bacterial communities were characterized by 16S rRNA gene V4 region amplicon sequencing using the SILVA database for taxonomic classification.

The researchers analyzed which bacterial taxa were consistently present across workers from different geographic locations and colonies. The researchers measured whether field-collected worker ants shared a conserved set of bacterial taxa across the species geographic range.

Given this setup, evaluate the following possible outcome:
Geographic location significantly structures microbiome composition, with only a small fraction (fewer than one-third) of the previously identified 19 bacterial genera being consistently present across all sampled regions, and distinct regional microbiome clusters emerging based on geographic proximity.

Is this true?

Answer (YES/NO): NO